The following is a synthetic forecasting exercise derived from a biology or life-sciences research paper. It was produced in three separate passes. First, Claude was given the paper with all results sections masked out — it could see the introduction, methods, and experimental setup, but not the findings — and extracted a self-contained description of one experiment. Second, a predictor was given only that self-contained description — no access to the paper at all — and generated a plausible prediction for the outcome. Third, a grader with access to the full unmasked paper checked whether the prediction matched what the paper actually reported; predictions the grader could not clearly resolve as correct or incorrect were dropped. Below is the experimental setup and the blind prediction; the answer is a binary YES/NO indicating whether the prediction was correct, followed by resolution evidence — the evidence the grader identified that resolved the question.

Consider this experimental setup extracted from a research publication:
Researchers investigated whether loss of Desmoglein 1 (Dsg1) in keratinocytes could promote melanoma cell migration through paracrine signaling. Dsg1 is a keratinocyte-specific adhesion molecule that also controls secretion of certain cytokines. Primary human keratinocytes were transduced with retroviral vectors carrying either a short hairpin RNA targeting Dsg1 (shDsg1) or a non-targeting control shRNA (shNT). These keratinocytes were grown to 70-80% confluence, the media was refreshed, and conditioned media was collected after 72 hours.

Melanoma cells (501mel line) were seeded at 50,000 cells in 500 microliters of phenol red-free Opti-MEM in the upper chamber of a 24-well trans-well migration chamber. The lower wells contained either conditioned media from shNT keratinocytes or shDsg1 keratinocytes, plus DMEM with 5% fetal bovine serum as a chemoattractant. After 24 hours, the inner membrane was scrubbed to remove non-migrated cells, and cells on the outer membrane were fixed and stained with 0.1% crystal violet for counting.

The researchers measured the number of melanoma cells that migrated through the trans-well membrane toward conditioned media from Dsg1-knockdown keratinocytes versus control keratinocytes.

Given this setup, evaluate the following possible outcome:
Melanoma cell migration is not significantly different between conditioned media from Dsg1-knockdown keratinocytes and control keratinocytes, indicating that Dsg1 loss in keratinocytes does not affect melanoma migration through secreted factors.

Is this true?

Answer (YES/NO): NO